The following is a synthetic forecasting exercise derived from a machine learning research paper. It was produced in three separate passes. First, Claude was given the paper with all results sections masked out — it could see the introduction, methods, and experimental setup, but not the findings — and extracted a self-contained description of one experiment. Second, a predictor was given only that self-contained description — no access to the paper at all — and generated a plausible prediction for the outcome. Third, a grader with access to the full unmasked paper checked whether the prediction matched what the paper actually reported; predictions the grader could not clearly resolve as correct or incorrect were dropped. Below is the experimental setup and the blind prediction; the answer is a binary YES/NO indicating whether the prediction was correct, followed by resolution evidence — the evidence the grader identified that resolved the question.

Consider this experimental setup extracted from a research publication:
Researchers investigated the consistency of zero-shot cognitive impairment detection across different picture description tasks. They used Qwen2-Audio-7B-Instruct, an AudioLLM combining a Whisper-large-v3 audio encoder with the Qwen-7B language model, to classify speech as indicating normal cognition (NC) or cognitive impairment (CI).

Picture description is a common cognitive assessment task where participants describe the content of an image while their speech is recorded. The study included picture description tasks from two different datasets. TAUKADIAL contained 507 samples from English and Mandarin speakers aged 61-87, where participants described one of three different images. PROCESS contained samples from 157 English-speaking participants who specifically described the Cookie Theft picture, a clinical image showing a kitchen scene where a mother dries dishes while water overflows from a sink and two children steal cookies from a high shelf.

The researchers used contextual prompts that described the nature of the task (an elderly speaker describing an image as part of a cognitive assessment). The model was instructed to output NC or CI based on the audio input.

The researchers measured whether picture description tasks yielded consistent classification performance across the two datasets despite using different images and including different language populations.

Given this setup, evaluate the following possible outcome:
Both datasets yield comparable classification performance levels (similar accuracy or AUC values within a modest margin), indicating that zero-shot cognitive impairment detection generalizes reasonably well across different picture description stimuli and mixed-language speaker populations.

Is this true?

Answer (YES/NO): YES